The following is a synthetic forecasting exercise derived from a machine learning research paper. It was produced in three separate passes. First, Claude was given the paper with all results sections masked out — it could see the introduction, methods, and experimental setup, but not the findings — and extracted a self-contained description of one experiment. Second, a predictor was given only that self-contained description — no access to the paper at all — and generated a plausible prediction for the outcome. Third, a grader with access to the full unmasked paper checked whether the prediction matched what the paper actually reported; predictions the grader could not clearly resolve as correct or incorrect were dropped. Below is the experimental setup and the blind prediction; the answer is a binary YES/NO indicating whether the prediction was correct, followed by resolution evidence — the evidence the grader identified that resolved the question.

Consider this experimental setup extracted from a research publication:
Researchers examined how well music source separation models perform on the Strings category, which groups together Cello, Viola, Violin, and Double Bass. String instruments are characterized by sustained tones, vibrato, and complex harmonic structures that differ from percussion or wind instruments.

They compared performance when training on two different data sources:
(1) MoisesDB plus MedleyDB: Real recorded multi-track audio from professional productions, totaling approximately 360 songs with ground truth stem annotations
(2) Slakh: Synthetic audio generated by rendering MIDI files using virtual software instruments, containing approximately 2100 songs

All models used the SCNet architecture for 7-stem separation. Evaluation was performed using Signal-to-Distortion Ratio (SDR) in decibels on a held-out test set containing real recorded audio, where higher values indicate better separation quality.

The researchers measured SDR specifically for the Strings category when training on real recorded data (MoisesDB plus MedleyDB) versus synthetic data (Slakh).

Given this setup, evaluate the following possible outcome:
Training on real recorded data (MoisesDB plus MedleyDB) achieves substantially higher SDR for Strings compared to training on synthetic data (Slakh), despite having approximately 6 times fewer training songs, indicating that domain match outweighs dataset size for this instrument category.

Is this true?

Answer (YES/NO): YES